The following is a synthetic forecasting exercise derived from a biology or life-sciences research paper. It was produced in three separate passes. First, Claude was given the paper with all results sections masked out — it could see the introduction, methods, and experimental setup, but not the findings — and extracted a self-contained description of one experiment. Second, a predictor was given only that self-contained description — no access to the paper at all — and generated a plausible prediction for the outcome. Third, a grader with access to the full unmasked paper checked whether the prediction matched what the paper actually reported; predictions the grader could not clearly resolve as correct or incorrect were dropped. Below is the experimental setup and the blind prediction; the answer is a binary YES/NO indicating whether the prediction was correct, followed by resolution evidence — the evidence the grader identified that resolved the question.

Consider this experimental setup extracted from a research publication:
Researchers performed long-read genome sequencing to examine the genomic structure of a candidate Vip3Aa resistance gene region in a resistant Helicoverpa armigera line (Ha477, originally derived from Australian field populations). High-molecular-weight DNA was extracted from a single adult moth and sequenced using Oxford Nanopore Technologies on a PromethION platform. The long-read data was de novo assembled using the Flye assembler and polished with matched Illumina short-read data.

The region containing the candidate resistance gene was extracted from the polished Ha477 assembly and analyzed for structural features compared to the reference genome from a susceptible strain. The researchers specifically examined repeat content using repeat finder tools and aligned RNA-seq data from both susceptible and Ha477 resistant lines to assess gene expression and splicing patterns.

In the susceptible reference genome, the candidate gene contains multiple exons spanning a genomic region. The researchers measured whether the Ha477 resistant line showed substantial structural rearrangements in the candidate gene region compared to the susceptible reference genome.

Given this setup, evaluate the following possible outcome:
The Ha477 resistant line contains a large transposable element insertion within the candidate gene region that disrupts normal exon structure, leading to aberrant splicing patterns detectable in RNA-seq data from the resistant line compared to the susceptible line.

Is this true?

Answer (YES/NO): NO